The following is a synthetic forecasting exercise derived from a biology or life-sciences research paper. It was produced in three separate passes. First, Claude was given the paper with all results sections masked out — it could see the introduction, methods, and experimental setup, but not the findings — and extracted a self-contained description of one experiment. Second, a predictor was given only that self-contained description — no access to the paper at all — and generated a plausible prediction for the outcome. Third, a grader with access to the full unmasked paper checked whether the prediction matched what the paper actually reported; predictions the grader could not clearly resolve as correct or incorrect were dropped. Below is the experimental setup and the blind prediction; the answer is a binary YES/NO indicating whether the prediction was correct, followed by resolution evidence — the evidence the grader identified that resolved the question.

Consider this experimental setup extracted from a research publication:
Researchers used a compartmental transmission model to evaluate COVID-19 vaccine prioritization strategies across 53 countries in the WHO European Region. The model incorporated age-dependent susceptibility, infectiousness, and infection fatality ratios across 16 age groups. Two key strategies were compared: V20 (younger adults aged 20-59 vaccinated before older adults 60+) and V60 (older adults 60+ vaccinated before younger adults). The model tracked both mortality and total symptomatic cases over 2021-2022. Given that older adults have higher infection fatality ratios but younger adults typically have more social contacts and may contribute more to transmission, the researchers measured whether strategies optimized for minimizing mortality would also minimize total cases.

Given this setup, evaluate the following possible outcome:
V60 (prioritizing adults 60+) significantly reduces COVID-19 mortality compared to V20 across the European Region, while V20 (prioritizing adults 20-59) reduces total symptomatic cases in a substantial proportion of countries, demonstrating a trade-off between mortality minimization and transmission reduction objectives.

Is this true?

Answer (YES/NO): YES